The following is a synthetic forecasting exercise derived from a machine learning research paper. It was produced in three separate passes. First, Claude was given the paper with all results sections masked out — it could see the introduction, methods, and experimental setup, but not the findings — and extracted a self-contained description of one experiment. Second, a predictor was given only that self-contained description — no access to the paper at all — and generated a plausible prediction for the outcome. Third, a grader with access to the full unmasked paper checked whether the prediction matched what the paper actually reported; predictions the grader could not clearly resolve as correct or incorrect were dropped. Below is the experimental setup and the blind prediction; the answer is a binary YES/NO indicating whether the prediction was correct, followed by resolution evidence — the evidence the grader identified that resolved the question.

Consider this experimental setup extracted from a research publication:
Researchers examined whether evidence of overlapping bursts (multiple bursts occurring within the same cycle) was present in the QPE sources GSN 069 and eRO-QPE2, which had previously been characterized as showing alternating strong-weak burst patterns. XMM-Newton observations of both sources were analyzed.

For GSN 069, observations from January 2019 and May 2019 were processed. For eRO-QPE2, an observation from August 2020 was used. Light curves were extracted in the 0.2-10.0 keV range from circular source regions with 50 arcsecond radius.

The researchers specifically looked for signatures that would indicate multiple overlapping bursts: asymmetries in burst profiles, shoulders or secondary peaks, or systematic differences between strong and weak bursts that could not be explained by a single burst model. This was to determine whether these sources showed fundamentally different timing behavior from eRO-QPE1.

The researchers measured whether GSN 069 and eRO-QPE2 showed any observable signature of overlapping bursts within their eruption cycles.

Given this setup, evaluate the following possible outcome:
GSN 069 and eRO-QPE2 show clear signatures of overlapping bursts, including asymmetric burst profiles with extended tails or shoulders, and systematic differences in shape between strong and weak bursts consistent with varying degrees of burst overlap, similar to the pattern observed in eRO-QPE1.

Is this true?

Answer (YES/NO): NO